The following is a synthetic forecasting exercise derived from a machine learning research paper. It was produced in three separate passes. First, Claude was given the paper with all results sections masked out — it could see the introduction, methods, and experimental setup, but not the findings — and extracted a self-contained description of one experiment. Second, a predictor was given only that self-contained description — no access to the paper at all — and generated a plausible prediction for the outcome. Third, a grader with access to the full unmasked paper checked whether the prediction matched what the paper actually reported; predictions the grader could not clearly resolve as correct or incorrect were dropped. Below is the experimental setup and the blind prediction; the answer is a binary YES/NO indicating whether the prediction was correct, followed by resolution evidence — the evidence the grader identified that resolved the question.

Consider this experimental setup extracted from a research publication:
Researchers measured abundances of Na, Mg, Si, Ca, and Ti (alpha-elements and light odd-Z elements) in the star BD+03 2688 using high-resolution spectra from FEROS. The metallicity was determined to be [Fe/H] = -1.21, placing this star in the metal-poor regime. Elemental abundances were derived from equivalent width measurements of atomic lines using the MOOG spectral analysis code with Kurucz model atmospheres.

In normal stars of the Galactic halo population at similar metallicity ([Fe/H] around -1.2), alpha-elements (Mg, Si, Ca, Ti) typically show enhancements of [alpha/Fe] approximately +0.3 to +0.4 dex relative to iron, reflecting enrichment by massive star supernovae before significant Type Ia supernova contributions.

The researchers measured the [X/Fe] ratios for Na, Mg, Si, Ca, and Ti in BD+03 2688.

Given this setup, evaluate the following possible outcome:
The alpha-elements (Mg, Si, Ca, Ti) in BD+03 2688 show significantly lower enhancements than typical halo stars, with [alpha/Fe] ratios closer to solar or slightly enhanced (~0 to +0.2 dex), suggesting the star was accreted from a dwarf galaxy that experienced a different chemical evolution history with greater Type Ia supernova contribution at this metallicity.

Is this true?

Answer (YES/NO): NO